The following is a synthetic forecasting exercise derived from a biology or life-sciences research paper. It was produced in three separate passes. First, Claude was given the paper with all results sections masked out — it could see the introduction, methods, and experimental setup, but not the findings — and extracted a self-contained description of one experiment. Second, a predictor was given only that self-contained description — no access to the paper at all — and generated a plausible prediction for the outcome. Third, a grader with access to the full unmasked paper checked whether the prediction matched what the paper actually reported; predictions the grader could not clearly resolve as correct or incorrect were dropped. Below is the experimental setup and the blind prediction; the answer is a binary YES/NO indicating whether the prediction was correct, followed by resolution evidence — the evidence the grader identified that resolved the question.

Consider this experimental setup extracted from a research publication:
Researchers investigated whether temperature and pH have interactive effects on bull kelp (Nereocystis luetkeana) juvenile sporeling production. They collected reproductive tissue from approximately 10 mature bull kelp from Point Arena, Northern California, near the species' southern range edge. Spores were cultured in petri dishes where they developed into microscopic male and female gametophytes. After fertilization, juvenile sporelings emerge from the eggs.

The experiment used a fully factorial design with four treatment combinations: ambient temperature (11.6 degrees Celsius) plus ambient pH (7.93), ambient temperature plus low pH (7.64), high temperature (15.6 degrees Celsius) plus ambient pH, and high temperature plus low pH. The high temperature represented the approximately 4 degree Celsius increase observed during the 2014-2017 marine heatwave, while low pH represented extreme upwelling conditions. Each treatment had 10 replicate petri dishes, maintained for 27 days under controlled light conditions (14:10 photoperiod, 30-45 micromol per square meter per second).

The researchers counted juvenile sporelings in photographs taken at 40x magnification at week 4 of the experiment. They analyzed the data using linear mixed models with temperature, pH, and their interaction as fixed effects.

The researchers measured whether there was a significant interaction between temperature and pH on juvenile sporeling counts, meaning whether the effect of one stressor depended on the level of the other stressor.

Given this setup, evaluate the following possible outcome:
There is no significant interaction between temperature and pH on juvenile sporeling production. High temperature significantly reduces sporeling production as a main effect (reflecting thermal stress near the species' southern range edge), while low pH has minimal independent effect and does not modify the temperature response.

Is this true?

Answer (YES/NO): YES